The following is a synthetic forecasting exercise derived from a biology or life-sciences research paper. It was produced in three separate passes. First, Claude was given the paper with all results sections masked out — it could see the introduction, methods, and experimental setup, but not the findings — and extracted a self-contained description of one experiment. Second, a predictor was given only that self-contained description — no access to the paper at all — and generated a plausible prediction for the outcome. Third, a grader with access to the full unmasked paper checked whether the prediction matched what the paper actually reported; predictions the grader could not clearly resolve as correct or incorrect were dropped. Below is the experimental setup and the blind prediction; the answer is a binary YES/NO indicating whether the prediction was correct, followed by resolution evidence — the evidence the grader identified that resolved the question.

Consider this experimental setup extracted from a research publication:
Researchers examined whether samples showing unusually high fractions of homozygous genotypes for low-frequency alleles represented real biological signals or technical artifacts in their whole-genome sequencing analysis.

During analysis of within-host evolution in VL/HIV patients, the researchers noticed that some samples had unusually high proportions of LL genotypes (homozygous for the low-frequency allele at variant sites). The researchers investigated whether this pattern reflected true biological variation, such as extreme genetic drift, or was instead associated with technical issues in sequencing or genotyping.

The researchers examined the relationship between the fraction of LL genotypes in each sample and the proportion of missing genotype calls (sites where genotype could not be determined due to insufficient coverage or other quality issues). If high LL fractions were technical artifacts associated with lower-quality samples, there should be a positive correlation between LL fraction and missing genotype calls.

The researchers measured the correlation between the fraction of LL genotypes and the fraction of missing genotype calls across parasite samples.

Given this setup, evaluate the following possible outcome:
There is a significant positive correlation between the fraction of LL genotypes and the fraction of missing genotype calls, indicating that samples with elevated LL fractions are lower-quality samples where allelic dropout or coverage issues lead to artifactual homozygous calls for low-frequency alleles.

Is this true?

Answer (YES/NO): YES